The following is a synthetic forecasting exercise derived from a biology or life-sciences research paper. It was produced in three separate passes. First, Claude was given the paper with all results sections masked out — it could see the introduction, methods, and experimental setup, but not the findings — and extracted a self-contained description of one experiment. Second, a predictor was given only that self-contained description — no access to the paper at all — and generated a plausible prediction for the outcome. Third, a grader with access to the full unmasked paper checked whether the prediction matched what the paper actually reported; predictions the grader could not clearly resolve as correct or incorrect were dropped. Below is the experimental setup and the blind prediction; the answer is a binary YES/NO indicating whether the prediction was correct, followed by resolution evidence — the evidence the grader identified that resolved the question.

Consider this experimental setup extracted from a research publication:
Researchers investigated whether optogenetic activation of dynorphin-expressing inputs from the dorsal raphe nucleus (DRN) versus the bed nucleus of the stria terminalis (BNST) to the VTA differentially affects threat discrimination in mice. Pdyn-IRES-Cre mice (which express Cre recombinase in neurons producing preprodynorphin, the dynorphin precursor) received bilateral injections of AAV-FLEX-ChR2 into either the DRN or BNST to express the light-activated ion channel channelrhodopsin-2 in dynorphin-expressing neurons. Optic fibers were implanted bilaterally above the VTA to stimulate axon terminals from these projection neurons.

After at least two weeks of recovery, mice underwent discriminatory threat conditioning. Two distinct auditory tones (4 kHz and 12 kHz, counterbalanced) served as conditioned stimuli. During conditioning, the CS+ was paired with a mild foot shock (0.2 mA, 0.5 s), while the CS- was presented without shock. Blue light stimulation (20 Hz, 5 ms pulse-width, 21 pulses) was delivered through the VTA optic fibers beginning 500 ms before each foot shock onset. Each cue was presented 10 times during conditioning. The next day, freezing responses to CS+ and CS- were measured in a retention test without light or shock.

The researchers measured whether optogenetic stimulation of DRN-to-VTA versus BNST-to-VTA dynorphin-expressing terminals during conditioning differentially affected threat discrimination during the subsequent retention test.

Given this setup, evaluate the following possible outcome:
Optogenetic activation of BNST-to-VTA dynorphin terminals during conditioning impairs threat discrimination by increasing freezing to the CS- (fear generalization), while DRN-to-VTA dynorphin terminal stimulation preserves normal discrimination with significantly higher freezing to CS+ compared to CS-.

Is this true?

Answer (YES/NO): NO